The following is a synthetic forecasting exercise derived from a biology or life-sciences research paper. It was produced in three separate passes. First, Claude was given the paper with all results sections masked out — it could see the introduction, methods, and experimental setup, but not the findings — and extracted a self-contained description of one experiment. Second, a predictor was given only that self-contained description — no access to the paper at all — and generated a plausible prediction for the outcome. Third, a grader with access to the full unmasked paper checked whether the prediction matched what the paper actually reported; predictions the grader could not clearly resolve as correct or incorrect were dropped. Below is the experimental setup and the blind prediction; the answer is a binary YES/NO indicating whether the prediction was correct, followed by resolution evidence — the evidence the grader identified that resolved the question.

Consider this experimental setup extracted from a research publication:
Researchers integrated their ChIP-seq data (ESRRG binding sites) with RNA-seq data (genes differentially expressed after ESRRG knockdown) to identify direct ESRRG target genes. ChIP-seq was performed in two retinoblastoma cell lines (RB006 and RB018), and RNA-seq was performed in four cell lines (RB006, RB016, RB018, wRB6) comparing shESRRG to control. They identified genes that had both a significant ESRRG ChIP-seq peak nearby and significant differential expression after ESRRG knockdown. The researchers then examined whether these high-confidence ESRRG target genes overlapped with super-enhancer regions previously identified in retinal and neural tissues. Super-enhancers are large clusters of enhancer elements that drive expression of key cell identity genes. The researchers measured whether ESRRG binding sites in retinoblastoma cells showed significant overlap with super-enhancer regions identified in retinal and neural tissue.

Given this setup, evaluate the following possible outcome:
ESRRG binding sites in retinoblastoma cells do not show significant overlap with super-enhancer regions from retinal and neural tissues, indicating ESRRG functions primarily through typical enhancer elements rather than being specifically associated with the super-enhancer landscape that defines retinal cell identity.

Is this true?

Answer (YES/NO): NO